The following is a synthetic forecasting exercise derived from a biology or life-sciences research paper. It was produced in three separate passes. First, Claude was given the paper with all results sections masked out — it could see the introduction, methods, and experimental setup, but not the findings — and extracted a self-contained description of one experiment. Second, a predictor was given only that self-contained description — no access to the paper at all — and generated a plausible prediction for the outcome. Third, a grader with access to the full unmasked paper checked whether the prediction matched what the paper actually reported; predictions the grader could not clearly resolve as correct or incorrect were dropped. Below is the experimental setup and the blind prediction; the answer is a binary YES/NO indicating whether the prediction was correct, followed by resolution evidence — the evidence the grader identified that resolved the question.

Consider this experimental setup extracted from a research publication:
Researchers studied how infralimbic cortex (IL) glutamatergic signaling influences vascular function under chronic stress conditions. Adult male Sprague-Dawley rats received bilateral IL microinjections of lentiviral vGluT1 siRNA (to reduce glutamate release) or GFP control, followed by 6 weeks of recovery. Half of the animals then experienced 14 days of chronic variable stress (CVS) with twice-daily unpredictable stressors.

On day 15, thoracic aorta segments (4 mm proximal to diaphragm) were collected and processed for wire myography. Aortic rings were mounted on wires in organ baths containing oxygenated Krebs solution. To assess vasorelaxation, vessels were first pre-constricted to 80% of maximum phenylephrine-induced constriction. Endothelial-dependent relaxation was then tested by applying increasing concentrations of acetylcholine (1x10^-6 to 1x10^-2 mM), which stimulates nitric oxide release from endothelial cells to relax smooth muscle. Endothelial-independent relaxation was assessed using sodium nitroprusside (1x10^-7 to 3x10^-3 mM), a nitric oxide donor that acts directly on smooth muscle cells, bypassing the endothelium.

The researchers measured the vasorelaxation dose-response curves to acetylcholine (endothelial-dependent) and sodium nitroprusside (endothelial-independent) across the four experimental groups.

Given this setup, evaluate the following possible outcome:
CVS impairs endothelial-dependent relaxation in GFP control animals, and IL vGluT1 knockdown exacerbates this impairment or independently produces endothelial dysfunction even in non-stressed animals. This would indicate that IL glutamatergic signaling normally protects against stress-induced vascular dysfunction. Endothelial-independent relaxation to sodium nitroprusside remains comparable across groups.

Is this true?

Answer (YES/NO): NO